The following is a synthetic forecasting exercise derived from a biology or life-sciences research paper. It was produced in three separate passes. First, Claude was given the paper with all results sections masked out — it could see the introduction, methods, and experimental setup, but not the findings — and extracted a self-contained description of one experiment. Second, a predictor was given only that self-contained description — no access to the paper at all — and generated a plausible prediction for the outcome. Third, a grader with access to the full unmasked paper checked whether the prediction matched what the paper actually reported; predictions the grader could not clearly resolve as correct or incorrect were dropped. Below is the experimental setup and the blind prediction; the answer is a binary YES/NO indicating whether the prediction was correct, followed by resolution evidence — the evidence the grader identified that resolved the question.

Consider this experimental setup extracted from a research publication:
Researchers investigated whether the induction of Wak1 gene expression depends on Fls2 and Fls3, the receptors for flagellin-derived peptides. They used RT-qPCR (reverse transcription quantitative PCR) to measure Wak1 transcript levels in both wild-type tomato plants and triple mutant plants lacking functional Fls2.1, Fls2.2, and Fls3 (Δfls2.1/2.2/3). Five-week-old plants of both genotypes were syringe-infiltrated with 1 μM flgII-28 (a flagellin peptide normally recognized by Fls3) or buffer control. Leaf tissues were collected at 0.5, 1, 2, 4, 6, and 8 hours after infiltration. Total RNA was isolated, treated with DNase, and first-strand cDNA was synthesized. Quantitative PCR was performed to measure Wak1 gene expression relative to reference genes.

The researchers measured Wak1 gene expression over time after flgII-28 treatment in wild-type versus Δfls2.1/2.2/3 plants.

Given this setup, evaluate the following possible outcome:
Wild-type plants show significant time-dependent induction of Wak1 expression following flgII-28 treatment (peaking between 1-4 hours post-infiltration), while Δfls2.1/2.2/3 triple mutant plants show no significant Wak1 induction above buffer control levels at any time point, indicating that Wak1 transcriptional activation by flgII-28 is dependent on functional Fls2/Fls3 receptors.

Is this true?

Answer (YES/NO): NO